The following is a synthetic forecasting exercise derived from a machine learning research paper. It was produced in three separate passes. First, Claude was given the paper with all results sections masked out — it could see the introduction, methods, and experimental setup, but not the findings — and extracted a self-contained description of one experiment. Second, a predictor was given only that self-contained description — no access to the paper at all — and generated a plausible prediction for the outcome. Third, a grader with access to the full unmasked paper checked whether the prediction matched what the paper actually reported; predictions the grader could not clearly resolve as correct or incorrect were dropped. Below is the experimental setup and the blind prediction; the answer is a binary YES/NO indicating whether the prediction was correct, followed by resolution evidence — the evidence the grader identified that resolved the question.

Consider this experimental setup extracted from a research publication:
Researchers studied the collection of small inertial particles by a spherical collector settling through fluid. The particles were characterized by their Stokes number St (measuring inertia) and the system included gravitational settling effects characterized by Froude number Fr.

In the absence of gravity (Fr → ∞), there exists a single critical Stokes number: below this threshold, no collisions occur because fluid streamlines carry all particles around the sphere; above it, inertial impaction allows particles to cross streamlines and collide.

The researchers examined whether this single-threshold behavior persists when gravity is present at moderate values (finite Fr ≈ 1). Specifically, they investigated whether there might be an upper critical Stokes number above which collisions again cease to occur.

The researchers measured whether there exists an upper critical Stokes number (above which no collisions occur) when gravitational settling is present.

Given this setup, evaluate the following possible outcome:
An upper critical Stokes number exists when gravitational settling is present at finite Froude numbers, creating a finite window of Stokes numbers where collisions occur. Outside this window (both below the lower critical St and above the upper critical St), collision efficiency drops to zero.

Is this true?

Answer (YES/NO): YES